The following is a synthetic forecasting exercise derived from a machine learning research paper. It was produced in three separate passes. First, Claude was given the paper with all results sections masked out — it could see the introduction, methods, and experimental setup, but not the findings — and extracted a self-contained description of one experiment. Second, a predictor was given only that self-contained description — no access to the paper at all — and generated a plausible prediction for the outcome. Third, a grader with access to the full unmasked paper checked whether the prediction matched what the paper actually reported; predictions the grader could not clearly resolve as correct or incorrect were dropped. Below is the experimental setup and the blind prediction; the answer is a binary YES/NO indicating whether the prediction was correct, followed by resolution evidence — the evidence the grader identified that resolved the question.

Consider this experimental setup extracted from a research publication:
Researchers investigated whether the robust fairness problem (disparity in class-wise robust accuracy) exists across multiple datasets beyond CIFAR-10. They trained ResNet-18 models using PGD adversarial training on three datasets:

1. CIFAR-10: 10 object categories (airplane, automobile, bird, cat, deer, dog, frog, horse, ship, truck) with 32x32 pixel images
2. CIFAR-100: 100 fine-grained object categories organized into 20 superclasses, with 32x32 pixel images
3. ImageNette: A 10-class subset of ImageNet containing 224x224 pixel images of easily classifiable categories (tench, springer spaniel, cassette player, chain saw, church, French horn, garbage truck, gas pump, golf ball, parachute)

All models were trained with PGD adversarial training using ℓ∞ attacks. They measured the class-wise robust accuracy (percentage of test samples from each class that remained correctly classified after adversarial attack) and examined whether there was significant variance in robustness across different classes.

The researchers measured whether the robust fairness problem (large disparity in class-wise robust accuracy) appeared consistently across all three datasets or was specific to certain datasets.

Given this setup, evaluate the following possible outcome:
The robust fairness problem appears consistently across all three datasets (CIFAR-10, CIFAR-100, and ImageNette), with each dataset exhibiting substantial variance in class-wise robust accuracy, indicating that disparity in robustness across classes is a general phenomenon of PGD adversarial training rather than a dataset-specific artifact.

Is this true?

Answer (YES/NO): YES